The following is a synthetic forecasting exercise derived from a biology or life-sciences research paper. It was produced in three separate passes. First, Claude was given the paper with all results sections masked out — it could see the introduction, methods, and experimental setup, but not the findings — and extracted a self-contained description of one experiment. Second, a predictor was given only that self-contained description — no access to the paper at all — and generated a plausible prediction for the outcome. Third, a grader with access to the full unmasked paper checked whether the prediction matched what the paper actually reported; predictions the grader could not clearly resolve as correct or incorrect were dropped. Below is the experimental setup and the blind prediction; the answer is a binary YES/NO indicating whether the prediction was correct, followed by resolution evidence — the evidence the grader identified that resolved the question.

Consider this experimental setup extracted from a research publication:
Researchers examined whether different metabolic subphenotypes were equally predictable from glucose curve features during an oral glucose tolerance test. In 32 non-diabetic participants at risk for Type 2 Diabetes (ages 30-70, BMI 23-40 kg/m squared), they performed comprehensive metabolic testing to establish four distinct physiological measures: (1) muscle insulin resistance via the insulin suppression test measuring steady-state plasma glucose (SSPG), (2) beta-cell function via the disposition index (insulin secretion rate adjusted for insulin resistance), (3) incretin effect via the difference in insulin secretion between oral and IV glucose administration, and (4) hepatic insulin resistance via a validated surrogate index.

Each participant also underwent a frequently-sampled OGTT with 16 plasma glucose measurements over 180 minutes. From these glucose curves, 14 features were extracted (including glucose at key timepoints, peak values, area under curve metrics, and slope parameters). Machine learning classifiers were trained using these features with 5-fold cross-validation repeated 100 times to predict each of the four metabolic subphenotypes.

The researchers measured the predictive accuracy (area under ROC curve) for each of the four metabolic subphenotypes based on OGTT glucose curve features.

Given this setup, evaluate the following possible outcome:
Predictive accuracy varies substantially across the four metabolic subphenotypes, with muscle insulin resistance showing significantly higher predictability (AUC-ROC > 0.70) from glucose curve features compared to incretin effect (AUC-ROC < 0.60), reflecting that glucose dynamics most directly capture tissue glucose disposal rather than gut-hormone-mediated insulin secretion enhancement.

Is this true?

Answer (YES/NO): NO